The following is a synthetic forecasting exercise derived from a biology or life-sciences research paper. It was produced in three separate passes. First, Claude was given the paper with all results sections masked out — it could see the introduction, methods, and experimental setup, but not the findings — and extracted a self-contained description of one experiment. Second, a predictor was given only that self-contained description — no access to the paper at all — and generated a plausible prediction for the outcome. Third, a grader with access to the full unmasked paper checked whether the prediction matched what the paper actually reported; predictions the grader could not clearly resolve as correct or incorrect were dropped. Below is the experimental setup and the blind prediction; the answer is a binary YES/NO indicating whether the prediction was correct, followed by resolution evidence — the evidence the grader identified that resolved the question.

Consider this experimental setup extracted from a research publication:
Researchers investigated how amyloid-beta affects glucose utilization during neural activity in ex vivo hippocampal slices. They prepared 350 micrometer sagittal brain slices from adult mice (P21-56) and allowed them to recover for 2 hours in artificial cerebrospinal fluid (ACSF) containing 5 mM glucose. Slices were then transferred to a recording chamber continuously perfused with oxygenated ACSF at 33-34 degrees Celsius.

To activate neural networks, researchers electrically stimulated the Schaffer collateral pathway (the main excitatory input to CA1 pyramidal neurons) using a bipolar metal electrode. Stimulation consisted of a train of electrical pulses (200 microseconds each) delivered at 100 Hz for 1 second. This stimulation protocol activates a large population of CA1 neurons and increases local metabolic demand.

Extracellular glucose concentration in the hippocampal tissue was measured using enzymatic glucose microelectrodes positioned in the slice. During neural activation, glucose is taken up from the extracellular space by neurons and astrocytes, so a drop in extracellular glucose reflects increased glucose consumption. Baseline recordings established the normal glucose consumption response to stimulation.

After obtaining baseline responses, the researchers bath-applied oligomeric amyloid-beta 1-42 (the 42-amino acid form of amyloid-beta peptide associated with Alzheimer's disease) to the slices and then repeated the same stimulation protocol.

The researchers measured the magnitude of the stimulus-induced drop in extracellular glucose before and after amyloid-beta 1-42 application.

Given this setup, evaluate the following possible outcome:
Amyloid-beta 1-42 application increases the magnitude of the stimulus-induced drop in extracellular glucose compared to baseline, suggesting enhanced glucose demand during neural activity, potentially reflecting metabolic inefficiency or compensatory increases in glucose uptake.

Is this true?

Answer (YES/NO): NO